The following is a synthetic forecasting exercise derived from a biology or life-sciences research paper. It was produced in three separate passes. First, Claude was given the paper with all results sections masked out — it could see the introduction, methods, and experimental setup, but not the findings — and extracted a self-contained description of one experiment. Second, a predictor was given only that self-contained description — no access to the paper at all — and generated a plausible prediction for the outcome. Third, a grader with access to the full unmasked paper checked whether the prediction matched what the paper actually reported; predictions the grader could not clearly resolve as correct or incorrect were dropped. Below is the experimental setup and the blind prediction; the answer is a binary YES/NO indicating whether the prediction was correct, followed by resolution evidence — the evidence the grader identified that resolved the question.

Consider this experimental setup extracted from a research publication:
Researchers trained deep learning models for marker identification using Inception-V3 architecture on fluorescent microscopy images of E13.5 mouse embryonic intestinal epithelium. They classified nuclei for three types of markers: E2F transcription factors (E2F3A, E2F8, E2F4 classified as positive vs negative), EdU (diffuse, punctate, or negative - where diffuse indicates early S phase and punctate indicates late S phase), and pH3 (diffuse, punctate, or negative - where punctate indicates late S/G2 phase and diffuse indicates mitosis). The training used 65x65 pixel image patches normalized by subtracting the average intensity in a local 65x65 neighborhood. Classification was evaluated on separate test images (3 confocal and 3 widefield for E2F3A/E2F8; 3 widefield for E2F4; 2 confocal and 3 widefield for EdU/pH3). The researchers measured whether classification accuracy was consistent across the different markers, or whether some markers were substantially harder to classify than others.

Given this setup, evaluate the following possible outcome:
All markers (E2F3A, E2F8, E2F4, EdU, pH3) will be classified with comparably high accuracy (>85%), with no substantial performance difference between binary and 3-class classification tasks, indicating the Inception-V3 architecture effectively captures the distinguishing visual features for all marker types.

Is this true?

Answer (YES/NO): YES